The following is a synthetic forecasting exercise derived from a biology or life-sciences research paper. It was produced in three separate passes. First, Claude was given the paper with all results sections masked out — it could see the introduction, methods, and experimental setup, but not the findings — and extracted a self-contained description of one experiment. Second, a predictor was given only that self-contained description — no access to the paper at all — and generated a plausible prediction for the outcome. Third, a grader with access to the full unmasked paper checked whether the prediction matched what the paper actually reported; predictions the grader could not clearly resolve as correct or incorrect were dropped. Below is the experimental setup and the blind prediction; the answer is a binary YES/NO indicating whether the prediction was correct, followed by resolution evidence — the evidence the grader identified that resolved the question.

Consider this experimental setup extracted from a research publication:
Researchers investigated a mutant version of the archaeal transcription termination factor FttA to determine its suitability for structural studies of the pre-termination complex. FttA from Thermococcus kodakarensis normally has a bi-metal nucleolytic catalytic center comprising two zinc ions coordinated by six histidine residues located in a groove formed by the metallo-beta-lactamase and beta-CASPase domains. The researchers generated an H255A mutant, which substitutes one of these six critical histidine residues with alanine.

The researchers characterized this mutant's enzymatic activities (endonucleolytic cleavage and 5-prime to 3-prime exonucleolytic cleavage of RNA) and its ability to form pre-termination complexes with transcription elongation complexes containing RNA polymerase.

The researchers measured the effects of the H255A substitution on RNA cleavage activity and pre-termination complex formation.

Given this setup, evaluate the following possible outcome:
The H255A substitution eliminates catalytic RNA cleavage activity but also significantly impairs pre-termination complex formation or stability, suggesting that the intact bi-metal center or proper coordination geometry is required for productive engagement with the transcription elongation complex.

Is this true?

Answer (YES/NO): NO